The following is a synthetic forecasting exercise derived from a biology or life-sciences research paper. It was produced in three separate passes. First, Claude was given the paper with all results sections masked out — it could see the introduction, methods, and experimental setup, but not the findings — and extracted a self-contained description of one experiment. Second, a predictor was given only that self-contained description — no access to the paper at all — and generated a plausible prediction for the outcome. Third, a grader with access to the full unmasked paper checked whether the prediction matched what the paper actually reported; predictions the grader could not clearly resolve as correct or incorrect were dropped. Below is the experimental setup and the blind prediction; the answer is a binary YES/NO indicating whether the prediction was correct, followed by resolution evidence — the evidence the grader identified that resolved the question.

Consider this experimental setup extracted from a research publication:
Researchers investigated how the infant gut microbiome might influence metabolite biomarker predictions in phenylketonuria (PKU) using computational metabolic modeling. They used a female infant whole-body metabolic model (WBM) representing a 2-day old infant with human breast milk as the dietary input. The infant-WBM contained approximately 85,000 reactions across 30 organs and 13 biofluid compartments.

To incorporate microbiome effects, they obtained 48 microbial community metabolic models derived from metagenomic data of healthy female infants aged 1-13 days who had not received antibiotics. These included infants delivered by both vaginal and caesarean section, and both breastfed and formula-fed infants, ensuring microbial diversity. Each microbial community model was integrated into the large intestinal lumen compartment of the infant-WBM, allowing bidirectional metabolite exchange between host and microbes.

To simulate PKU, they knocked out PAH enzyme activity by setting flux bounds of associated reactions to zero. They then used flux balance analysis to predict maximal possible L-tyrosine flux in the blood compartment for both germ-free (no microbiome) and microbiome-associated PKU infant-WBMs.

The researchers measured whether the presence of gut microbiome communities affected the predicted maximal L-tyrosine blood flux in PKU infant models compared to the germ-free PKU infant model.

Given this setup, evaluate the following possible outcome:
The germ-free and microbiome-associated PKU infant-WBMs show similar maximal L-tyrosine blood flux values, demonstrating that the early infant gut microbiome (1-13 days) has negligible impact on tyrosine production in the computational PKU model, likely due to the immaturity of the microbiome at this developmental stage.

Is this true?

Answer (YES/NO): NO